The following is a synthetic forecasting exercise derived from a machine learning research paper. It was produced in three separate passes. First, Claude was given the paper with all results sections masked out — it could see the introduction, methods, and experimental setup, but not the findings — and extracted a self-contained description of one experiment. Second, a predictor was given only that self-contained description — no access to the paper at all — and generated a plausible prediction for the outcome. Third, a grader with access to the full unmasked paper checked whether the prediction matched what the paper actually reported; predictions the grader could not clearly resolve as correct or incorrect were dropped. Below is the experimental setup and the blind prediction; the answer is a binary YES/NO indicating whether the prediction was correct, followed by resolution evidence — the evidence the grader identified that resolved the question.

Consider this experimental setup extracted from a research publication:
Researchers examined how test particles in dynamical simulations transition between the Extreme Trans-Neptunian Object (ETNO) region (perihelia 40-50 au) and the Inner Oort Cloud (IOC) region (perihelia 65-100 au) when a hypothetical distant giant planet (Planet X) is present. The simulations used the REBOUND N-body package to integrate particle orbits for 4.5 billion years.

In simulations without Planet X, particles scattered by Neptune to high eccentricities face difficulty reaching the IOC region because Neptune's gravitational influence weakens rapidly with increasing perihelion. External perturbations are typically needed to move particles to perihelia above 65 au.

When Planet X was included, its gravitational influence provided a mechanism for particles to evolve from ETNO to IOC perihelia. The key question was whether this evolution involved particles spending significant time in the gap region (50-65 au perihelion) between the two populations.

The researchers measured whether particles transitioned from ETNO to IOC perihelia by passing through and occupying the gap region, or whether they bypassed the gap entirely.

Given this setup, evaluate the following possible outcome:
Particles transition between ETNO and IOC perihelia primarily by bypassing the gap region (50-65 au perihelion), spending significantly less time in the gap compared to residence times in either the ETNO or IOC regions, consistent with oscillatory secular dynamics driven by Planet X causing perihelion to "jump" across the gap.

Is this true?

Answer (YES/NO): NO